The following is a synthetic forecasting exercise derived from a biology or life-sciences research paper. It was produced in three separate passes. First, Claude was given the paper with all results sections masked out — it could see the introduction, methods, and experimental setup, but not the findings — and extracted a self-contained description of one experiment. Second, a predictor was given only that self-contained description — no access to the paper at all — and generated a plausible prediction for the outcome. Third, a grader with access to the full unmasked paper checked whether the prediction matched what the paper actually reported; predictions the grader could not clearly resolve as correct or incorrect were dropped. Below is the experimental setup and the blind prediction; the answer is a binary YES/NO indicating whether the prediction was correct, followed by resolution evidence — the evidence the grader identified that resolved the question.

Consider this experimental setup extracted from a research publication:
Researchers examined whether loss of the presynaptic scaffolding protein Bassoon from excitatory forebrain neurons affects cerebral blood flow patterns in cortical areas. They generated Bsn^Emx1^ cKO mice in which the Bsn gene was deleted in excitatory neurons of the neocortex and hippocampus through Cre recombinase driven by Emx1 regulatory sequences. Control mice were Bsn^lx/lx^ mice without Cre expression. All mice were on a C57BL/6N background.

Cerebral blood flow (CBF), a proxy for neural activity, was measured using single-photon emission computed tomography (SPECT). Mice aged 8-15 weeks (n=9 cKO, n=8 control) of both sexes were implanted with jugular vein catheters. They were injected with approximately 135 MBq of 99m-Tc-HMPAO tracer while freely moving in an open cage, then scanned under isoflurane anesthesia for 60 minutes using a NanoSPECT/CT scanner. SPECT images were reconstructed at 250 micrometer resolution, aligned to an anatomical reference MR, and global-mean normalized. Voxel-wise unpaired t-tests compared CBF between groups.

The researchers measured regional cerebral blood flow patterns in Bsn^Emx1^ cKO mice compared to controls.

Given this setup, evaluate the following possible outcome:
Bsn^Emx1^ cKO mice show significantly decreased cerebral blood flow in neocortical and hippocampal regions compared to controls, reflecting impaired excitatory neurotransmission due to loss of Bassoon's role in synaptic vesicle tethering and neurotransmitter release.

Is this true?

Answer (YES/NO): NO